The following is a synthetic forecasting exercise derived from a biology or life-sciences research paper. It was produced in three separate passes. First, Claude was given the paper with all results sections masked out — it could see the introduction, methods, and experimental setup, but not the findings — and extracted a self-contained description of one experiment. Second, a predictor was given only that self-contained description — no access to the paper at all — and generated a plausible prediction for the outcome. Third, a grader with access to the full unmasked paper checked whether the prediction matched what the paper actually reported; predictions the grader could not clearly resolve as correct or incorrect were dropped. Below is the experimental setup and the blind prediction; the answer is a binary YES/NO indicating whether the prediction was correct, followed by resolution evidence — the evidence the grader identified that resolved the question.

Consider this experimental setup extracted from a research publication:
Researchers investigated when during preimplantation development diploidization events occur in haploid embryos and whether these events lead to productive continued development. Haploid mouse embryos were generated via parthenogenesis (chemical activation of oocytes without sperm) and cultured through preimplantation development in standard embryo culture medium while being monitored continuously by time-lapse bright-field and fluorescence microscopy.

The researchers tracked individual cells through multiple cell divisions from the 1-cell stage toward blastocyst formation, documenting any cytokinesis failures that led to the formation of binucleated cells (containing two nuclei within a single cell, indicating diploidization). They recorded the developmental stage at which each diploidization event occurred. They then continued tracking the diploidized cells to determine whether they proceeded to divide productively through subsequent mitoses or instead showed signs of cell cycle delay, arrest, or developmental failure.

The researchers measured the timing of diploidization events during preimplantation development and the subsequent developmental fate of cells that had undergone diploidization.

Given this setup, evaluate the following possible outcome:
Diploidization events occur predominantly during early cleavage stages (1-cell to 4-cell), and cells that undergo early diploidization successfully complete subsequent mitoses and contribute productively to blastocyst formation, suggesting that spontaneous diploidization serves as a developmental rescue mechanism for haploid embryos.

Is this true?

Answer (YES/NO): NO